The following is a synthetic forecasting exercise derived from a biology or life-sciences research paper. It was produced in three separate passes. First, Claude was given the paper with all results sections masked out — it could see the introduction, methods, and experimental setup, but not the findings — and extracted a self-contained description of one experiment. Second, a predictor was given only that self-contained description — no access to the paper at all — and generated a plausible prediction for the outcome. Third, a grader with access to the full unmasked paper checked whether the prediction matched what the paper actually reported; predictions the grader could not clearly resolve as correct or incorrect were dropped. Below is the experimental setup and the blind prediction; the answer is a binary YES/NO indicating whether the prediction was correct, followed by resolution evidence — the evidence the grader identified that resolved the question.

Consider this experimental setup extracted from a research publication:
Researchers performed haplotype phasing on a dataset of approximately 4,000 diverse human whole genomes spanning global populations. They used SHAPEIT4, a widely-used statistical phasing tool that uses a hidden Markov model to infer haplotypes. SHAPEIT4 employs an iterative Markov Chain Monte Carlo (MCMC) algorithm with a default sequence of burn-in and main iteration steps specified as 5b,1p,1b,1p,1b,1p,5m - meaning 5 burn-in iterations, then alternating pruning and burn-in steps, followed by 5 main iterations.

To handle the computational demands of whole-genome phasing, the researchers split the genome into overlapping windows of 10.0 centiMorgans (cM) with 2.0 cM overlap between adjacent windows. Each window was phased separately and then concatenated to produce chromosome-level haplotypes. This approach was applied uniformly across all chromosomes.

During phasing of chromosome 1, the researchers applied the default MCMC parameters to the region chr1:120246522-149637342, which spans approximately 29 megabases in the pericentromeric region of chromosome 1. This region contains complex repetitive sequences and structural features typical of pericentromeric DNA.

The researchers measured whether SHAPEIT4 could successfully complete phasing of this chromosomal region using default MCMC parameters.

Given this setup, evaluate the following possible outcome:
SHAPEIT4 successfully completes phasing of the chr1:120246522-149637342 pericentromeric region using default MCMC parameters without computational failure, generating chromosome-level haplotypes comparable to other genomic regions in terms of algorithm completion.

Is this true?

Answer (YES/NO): NO